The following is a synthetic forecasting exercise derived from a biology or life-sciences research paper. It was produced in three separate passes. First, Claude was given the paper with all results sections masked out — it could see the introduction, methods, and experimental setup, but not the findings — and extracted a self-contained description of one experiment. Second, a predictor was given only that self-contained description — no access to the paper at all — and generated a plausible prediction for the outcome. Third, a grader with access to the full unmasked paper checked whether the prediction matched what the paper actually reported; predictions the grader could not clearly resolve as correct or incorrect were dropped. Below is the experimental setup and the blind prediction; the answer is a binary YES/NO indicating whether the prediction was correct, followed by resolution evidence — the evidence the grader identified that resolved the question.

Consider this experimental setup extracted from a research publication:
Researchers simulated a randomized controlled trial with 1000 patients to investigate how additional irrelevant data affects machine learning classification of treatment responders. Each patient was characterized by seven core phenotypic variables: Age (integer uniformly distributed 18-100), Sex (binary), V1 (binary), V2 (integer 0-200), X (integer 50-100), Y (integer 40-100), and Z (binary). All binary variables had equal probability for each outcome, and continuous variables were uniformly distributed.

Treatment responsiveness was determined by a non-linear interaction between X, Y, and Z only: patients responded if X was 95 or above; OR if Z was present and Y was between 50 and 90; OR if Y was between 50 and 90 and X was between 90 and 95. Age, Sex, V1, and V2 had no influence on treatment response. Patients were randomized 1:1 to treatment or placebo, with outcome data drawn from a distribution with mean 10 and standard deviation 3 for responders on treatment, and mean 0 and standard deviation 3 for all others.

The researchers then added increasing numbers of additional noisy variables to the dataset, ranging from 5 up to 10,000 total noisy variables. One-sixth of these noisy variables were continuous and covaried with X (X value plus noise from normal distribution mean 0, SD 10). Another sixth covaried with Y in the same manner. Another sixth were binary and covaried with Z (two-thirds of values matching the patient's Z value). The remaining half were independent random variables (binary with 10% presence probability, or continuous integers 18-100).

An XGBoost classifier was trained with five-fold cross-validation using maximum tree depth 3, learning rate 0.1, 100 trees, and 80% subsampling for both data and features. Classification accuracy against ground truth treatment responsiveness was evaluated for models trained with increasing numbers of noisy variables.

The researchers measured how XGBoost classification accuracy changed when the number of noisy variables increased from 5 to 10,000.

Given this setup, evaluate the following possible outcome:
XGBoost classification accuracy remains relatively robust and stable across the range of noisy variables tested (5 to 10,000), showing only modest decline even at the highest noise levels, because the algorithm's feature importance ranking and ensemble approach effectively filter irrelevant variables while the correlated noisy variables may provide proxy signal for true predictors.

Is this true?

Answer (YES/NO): NO